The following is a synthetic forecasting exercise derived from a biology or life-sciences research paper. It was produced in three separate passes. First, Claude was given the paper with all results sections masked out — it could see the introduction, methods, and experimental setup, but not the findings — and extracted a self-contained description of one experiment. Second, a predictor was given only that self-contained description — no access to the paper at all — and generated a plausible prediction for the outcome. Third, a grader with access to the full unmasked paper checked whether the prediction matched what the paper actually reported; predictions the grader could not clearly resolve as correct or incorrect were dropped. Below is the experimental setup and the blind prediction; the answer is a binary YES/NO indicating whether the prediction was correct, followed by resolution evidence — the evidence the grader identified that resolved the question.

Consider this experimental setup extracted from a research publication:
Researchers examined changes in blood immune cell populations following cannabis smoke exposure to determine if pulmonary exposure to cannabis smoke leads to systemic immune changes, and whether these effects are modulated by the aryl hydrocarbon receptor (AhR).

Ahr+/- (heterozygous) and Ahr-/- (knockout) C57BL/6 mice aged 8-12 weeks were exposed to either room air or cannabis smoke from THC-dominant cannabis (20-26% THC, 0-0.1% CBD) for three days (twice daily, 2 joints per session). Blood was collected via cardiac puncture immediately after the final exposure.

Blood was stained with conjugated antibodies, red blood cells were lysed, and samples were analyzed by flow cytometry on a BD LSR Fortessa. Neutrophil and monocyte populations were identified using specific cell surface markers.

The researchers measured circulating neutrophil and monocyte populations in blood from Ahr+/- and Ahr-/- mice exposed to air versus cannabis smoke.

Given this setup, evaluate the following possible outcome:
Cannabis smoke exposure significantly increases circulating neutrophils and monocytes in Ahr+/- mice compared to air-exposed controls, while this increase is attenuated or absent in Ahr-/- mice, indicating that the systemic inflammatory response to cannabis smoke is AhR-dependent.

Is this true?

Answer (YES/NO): NO